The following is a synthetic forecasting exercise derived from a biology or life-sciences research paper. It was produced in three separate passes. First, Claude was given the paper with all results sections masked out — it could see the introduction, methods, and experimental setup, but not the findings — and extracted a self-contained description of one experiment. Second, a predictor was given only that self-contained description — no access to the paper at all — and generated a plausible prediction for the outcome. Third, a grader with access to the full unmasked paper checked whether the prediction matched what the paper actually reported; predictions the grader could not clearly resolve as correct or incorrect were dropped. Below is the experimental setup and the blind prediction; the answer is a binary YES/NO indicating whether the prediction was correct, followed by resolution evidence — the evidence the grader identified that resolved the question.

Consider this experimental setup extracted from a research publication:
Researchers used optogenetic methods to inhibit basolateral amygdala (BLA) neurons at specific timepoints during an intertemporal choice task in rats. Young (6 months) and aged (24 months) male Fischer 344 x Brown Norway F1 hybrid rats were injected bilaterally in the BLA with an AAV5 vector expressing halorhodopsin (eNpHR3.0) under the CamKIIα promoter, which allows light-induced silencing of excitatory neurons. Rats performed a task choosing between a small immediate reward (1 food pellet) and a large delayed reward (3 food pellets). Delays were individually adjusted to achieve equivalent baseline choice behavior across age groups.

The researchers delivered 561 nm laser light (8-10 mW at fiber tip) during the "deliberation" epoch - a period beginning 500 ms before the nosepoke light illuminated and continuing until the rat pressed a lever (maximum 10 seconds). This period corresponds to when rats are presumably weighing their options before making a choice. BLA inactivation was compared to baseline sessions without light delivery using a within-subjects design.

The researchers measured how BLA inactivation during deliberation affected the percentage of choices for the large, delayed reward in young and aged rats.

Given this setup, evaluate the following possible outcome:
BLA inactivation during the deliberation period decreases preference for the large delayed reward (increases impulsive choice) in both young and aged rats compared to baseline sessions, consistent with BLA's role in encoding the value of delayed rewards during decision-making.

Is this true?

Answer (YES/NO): NO